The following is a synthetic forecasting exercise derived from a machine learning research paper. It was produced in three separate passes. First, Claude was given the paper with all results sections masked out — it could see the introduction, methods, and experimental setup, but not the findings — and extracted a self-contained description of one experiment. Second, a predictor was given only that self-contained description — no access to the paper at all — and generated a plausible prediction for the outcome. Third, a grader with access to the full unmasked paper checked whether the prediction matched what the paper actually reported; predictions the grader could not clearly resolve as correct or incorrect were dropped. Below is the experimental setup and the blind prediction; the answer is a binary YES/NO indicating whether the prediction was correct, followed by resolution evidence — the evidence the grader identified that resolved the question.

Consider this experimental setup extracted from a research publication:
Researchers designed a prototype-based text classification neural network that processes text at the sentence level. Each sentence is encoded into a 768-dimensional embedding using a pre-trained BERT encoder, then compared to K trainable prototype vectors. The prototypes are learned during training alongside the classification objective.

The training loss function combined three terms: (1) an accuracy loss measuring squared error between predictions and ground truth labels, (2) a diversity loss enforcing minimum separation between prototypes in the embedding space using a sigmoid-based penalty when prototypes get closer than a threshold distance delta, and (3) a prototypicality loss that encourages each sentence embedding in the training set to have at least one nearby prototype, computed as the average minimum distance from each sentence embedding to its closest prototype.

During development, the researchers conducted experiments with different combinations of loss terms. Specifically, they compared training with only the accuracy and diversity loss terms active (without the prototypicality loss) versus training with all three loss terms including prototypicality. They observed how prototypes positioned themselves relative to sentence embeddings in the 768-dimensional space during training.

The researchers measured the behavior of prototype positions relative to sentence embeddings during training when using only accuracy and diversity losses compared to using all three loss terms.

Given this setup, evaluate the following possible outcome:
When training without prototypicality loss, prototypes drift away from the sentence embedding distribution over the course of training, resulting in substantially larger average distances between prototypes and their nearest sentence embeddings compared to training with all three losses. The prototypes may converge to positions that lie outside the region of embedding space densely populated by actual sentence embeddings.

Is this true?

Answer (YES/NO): YES